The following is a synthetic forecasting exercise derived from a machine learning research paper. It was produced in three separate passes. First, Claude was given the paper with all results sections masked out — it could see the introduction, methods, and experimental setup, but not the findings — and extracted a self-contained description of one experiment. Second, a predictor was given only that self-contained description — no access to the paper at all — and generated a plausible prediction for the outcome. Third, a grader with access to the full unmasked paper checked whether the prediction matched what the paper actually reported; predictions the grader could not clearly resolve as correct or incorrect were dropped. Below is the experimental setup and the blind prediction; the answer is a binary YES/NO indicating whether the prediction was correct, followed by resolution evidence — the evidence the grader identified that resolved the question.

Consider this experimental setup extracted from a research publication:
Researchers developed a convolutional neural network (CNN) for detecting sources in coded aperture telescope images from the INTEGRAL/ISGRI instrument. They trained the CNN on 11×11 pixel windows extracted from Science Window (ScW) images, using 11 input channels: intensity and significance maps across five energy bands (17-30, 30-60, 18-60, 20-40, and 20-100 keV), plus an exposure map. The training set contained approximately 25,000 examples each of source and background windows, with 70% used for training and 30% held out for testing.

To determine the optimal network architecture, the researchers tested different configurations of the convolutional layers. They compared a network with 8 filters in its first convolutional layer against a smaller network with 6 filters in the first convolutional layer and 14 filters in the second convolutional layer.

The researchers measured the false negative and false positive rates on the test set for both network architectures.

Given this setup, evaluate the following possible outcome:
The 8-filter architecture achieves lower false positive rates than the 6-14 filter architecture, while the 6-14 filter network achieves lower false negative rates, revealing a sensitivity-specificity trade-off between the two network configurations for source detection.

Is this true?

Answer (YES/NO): NO